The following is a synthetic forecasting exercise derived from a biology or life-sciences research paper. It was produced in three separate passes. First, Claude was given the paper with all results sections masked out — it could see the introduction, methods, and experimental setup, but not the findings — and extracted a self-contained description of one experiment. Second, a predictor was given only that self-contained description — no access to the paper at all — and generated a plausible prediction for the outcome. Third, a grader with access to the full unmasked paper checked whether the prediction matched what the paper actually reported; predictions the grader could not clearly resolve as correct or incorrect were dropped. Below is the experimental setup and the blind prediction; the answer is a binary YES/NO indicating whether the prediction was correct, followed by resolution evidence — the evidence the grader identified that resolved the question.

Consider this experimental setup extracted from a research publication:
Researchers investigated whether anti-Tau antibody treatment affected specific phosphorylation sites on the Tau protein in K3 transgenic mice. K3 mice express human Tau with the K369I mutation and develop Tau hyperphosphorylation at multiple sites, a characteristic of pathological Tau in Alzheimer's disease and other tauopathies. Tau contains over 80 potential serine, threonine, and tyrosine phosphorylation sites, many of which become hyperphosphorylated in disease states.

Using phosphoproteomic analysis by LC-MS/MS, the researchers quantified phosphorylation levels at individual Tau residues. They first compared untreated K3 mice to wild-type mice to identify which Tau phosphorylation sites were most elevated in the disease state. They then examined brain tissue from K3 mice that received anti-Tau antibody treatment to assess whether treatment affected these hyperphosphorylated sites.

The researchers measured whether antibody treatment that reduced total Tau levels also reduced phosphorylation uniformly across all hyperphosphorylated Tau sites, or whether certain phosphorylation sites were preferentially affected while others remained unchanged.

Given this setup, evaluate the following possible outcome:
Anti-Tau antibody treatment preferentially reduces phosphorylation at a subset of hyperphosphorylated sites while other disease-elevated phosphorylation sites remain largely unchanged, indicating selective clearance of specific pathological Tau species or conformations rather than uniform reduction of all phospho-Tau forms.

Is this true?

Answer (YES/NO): YES